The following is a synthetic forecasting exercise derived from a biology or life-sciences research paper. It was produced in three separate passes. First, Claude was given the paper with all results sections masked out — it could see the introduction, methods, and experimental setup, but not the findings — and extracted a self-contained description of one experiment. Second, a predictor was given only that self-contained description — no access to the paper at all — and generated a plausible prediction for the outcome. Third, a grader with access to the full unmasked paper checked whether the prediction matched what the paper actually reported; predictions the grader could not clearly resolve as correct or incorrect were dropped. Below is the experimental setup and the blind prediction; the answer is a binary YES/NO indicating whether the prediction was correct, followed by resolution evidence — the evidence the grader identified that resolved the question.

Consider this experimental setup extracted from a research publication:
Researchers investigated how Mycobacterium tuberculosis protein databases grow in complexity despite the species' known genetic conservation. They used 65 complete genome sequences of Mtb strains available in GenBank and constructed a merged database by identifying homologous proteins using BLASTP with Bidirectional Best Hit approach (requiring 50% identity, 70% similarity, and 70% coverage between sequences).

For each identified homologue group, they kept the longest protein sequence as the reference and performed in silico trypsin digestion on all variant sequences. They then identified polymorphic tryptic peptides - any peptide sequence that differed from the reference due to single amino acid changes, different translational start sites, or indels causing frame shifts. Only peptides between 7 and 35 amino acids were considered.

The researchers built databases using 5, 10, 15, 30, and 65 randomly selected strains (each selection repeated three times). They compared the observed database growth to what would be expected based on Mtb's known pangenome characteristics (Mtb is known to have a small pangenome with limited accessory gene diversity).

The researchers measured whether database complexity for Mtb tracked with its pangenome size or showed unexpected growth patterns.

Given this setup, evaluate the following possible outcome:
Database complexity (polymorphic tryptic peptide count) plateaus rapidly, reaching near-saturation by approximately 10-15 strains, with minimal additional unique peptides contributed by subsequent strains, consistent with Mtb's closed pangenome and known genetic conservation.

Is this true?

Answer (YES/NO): NO